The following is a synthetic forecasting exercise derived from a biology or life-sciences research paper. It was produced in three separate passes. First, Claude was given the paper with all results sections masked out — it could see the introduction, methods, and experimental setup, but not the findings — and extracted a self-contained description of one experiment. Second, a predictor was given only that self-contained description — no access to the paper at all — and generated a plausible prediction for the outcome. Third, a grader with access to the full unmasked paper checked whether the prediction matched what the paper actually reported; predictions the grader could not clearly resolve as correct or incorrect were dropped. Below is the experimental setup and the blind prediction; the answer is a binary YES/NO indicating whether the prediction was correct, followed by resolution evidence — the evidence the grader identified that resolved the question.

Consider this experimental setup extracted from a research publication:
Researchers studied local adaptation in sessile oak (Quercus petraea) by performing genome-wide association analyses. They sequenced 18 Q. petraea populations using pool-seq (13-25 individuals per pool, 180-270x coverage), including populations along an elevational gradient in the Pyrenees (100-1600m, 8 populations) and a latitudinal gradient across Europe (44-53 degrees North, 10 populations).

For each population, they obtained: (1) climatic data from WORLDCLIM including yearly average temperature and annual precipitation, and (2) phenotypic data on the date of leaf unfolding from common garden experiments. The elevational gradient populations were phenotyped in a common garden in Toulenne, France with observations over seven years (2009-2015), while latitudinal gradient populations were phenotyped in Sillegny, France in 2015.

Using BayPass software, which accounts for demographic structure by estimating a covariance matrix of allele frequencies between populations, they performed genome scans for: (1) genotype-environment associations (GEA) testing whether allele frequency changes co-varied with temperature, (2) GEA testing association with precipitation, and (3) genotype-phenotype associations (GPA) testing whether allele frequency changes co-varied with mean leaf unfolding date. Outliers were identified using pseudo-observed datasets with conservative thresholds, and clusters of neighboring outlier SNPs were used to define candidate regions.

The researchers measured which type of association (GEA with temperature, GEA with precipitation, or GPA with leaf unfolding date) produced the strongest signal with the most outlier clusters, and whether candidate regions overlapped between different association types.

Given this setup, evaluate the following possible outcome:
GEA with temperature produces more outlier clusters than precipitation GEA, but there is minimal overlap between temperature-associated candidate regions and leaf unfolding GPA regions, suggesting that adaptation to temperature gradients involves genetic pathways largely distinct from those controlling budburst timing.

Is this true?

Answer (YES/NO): NO